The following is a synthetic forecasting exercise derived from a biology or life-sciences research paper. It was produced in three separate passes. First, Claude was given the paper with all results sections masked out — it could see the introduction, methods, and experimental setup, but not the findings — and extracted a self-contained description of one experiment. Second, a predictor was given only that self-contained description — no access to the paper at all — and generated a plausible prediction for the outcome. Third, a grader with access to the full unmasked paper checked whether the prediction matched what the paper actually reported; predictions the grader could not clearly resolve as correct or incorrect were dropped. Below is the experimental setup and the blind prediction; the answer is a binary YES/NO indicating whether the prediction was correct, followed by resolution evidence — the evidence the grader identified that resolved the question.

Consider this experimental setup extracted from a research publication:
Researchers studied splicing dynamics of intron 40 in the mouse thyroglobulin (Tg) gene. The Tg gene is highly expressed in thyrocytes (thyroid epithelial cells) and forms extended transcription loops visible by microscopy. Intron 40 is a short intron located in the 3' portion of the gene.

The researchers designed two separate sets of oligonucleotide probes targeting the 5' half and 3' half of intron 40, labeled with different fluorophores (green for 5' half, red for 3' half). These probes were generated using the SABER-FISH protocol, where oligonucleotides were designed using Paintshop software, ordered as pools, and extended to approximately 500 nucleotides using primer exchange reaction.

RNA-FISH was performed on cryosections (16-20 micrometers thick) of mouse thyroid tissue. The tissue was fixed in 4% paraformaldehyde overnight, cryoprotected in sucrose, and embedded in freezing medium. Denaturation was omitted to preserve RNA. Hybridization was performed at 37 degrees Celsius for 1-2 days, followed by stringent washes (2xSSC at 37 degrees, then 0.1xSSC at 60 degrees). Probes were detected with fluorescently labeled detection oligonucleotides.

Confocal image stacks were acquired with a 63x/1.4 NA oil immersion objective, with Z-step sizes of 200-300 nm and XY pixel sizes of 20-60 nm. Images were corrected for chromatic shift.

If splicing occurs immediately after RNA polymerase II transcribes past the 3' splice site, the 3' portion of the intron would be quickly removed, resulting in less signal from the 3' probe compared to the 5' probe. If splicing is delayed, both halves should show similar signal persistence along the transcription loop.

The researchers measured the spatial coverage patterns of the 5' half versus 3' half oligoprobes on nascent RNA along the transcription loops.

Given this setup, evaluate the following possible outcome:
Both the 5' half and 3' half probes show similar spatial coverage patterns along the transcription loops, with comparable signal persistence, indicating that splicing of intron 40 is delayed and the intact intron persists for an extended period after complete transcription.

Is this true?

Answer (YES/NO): NO